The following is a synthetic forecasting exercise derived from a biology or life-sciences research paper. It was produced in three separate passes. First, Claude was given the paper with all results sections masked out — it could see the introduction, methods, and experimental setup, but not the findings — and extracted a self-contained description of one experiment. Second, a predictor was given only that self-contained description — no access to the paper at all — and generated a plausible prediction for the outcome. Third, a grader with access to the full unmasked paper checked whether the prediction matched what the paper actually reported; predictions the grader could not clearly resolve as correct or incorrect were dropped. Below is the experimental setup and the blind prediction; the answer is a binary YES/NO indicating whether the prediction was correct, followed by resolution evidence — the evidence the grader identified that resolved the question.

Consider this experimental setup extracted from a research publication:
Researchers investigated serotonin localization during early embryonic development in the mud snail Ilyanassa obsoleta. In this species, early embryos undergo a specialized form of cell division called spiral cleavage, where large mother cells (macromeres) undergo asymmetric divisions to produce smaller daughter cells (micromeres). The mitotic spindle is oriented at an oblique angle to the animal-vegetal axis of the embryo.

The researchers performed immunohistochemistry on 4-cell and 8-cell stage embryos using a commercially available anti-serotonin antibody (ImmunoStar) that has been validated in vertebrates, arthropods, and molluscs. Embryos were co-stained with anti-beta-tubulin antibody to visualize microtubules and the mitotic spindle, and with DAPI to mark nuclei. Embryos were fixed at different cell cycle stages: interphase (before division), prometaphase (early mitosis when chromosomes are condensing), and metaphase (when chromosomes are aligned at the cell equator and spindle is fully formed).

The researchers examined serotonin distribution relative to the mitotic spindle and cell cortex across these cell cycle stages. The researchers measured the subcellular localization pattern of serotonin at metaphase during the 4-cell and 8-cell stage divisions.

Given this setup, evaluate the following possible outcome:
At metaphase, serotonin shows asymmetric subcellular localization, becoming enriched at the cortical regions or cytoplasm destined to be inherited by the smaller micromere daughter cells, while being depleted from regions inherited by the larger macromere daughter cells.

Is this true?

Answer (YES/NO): NO